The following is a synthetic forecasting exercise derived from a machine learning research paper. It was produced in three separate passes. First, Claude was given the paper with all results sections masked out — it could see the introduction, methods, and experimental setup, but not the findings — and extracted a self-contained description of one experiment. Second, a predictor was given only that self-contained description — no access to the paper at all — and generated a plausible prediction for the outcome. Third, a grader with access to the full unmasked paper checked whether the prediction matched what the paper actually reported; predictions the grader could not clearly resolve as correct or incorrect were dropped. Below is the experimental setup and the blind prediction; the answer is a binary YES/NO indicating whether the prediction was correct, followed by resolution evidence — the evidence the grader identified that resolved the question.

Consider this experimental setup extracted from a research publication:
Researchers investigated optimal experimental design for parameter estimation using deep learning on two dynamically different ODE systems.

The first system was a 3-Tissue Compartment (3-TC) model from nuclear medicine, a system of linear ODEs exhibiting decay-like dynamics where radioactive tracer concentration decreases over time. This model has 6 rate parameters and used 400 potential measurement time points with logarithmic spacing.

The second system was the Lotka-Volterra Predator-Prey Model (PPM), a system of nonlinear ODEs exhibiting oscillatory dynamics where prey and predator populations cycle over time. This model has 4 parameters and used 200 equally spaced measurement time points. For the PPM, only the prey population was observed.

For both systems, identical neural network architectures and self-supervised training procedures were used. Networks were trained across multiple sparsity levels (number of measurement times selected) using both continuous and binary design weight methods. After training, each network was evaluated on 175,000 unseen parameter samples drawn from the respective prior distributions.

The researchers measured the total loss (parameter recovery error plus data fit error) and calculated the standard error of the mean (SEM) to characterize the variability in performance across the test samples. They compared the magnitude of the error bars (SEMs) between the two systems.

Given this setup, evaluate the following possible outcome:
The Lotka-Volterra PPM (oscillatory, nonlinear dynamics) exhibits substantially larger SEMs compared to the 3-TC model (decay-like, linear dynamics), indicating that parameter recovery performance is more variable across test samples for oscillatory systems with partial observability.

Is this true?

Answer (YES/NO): NO